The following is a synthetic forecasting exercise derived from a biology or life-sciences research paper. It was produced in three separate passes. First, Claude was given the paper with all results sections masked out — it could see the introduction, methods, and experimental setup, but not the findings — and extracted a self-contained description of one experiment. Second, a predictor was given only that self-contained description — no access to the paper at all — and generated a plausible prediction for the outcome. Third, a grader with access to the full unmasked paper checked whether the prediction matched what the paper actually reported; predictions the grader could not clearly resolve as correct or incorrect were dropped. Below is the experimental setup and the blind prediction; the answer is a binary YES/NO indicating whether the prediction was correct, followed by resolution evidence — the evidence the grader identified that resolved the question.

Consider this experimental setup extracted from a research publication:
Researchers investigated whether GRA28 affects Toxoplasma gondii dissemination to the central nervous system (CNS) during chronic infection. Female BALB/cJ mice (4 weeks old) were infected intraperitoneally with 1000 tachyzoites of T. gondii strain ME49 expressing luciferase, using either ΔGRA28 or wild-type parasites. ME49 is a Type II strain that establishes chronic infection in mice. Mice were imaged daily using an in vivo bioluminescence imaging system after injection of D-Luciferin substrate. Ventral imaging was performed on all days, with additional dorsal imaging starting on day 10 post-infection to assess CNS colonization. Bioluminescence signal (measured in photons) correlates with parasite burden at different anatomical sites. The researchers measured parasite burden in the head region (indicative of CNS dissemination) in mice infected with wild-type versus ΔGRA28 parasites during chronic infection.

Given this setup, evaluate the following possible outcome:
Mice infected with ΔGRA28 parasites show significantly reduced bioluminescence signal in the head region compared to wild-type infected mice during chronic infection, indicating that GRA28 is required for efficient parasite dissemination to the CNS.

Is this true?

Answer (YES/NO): YES